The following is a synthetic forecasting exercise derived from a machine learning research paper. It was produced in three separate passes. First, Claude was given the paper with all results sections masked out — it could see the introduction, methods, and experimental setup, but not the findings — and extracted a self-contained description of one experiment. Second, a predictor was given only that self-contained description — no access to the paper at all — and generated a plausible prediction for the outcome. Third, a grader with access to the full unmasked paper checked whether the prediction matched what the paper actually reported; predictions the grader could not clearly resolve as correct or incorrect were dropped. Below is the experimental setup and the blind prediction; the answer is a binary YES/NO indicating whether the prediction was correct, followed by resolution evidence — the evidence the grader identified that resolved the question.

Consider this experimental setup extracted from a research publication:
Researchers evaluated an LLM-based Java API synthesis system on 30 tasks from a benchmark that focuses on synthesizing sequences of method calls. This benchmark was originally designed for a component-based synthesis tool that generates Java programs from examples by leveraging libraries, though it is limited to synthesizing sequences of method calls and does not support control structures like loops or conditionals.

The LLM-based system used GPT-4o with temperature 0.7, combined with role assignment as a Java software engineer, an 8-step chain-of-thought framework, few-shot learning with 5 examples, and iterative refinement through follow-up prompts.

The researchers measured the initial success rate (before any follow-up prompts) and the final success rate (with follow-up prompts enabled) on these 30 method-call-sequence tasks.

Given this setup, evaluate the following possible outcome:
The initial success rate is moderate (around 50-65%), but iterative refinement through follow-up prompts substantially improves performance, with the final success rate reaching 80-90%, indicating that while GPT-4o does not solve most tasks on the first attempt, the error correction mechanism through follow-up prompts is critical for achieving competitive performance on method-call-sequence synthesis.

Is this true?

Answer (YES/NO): NO